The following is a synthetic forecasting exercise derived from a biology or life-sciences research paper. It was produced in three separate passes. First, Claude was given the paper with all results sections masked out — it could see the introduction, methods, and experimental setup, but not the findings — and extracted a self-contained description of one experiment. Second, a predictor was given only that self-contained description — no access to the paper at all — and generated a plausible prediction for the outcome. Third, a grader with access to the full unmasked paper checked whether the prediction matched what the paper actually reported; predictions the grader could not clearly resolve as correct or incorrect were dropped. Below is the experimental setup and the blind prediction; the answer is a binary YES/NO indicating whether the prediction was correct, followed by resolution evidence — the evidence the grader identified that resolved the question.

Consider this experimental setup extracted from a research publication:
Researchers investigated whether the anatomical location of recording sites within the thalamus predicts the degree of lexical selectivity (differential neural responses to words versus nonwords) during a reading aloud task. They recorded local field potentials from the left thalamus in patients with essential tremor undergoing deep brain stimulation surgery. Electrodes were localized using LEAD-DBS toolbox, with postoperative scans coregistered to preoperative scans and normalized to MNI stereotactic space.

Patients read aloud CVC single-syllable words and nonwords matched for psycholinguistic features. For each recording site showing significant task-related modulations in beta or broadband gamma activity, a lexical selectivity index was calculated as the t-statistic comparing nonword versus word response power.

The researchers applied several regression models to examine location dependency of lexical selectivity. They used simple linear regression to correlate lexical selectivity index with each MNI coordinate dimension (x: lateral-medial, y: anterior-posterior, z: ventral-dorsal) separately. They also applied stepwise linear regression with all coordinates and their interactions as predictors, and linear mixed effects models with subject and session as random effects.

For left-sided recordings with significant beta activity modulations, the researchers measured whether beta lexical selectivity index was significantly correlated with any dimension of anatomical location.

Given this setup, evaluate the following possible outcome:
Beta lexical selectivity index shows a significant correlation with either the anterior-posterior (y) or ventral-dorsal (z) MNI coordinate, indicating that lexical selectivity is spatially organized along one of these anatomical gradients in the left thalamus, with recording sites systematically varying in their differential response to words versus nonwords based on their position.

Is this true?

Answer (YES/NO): NO